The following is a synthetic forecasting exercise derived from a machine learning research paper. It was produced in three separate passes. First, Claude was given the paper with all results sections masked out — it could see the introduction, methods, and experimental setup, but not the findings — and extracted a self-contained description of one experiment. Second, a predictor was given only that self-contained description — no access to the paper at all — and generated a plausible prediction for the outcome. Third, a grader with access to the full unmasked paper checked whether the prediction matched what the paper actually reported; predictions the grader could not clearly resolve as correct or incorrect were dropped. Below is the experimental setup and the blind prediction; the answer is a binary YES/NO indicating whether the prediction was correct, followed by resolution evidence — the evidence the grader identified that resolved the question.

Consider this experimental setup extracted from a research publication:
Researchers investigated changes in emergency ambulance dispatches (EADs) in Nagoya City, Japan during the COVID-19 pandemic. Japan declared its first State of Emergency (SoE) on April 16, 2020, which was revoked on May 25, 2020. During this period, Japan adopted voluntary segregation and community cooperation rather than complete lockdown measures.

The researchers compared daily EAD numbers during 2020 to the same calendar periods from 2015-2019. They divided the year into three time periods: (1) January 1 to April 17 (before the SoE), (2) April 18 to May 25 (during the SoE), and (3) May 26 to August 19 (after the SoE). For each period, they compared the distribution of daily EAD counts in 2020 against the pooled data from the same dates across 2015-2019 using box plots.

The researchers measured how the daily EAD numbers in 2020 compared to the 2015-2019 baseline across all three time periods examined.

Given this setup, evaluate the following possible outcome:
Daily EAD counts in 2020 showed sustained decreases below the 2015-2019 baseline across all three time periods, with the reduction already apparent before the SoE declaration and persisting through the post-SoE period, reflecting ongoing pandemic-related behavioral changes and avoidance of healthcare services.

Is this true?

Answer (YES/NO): YES